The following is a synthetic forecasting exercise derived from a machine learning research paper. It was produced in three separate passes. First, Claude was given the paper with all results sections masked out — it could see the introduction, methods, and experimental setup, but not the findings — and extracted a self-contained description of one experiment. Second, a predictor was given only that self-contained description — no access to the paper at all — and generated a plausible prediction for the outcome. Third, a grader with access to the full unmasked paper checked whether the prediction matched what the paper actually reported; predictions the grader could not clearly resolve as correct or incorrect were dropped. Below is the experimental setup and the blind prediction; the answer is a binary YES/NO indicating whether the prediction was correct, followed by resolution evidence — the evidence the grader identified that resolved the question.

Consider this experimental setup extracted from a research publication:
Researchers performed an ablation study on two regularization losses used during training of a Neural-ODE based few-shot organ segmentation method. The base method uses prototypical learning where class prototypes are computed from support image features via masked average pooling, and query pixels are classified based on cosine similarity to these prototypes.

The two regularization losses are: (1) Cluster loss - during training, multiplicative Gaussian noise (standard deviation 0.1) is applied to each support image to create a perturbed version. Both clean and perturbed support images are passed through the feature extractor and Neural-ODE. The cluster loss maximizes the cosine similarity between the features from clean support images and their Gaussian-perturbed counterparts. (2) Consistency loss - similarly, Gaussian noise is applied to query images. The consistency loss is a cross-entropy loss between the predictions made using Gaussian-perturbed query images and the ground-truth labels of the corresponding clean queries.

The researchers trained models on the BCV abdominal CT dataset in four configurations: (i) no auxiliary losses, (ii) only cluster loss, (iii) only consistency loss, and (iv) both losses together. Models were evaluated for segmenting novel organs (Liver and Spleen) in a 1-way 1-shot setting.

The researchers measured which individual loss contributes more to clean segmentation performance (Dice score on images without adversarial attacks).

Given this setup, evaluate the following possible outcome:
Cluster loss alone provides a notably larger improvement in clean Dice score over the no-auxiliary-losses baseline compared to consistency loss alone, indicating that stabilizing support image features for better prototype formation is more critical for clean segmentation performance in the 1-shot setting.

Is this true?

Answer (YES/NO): NO